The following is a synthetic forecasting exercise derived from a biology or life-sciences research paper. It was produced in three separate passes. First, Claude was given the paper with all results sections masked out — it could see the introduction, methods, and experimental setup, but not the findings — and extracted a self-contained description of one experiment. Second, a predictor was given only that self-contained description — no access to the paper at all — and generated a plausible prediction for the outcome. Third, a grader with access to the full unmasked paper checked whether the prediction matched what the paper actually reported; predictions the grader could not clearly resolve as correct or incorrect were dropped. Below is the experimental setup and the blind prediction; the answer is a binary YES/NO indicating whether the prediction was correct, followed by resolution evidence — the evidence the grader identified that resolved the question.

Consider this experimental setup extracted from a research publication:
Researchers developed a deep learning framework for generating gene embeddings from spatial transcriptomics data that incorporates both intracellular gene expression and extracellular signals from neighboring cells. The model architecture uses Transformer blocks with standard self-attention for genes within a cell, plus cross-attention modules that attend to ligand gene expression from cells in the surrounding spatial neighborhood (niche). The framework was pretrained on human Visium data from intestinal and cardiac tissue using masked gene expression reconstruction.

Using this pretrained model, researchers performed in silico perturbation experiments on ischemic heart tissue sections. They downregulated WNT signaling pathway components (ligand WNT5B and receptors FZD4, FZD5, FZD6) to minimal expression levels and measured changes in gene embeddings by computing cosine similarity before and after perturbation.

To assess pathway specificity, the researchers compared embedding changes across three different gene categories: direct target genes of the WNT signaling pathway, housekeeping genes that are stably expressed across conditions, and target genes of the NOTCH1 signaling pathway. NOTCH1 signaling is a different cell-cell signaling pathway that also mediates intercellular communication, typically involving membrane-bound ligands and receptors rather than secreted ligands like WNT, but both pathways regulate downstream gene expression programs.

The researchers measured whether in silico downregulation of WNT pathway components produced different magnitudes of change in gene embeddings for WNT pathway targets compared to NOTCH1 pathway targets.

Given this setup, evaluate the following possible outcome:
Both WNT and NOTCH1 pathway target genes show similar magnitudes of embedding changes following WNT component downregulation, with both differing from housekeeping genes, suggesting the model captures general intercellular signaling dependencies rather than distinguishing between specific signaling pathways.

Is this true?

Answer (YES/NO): NO